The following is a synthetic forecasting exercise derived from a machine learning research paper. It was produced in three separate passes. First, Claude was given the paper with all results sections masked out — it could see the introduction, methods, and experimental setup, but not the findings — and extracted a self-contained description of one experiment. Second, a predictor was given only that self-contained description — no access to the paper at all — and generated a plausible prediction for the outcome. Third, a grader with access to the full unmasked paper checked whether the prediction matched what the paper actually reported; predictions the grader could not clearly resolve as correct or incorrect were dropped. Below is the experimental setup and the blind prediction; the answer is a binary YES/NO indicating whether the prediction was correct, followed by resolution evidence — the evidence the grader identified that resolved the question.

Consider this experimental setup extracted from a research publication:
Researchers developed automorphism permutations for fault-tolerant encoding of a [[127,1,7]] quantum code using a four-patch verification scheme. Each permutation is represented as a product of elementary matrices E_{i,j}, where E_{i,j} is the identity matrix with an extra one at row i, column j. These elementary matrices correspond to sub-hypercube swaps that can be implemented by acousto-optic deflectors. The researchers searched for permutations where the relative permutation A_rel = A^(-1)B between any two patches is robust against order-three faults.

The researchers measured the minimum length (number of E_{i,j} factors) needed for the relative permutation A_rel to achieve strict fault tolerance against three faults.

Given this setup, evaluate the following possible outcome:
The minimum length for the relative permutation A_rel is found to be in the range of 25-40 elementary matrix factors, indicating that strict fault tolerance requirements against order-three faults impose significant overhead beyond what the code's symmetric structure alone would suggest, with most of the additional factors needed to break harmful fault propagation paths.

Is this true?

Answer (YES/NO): NO